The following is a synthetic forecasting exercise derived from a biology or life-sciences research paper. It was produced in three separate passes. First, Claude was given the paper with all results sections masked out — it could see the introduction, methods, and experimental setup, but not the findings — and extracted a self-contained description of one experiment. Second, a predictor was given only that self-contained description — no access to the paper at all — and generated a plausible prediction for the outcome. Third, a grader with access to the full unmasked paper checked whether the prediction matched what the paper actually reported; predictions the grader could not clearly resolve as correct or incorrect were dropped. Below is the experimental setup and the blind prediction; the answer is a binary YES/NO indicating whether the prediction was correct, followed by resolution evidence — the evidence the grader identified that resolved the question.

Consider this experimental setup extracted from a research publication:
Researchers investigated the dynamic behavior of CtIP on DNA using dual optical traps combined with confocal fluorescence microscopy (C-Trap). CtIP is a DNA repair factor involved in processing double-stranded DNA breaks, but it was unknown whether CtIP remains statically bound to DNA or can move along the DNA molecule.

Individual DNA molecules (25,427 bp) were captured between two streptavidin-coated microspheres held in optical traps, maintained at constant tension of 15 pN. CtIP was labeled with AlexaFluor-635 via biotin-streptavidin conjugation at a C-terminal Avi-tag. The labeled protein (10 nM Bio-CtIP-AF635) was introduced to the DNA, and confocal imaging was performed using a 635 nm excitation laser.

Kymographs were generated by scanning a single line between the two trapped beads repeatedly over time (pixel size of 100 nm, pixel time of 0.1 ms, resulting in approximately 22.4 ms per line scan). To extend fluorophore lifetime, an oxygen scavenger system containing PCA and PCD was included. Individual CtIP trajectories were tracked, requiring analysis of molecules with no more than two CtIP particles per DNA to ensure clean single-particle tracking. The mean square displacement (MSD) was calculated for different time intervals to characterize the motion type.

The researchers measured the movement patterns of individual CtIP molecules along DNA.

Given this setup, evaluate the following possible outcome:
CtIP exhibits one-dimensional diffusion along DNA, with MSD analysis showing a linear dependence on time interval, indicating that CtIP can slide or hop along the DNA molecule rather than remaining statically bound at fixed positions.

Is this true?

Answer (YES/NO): YES